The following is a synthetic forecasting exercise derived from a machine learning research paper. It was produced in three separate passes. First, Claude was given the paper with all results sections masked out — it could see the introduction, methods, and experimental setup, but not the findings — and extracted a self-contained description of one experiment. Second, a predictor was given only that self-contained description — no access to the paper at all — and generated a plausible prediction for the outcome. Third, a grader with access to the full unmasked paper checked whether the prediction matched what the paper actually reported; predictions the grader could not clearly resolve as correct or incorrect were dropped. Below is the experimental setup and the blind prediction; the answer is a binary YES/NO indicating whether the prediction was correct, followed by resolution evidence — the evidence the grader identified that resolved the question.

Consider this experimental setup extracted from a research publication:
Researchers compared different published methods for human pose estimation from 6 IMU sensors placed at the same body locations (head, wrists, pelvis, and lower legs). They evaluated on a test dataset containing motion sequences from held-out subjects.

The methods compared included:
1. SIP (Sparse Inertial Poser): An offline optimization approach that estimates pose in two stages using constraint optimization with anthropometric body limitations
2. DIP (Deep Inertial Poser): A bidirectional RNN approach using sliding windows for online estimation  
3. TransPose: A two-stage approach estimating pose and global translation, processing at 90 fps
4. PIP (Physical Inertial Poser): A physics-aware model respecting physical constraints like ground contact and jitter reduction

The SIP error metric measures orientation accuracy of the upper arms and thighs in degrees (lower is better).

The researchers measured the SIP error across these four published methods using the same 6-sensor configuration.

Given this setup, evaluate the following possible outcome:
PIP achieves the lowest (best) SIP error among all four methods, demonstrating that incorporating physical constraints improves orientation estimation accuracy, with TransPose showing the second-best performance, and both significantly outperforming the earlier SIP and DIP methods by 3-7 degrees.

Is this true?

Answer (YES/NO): NO